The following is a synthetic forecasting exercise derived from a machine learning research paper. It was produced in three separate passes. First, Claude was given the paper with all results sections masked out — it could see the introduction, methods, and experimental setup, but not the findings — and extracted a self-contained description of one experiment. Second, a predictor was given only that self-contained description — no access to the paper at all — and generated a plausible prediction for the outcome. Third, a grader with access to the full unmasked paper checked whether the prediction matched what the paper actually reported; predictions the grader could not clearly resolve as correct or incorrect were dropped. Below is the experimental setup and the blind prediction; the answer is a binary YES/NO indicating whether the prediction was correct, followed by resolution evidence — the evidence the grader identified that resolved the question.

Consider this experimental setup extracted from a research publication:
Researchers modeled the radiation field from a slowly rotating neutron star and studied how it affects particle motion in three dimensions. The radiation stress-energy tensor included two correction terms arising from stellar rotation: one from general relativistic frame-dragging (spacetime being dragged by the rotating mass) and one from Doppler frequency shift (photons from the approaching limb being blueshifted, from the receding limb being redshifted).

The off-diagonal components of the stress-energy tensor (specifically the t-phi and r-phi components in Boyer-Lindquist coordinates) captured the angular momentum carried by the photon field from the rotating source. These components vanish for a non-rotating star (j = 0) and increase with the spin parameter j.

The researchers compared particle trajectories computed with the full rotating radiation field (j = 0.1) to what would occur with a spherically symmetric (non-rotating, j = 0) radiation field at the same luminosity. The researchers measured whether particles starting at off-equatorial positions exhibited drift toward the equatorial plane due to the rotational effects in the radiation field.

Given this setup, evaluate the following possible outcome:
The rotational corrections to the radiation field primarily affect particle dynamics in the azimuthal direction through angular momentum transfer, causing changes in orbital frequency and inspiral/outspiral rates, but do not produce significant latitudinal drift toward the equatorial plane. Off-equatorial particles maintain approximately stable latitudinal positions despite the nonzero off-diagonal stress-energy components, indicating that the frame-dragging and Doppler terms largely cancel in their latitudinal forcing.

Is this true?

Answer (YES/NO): NO